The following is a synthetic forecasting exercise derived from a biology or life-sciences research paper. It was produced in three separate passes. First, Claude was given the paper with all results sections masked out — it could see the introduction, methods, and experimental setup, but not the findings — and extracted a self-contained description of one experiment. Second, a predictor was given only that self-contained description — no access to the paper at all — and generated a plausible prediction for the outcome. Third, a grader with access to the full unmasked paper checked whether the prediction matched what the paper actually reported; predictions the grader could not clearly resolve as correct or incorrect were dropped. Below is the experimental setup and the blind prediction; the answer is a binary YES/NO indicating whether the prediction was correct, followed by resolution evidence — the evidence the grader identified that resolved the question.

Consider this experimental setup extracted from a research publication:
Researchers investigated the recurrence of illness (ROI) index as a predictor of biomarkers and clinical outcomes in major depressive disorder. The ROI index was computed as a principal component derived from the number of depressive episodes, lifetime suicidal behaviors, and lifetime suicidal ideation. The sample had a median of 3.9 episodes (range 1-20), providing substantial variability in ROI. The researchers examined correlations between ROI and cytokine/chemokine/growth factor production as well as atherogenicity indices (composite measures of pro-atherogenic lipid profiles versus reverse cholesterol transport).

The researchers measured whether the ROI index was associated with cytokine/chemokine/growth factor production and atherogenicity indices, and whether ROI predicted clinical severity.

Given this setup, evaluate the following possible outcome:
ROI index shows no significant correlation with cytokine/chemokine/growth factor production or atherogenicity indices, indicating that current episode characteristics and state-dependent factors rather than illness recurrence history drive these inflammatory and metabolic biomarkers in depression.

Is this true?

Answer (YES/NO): NO